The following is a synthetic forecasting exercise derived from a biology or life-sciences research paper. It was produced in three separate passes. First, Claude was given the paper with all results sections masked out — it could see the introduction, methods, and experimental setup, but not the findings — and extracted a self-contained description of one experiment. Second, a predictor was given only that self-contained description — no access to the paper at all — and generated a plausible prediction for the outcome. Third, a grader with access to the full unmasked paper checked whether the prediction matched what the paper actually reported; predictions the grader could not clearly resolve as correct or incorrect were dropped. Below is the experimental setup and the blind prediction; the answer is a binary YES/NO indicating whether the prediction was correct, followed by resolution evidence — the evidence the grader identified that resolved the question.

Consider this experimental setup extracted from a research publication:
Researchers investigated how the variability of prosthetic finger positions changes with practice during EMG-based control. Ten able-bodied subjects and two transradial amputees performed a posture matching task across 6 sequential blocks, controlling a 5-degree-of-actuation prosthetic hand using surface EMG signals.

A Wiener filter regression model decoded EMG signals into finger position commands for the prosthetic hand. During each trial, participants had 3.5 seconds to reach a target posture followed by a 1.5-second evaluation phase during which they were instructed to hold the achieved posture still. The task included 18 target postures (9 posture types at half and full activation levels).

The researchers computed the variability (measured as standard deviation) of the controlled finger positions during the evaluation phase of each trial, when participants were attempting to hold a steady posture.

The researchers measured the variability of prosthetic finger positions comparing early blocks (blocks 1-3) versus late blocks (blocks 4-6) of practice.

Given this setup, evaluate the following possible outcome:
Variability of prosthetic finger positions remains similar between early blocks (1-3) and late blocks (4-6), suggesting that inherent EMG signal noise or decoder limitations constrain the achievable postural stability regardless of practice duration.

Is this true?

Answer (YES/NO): NO